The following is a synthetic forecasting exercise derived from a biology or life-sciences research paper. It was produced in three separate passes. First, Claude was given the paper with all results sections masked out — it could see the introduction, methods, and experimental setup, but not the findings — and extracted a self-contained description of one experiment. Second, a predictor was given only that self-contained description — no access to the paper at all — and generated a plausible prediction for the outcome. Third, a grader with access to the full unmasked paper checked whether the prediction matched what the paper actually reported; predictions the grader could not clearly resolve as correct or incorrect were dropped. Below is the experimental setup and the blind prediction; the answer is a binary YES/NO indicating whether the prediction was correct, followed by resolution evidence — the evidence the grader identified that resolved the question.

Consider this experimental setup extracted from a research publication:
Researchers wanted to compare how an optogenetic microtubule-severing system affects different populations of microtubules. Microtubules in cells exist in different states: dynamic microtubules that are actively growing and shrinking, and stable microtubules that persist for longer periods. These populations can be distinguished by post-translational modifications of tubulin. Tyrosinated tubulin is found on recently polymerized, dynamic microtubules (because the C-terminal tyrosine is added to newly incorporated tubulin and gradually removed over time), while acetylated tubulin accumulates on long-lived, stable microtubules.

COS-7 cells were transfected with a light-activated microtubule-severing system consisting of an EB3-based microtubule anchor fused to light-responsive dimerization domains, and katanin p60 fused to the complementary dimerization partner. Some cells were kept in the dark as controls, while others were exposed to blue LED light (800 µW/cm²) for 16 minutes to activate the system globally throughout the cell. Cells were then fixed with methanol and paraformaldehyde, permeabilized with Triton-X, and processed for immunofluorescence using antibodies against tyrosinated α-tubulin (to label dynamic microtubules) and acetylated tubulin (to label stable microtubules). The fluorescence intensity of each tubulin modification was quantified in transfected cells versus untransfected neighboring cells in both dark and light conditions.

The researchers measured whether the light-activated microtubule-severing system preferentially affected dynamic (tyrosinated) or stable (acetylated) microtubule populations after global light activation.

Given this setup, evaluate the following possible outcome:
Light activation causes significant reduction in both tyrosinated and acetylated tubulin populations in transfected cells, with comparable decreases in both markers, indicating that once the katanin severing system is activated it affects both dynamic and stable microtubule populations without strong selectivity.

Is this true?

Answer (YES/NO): YES